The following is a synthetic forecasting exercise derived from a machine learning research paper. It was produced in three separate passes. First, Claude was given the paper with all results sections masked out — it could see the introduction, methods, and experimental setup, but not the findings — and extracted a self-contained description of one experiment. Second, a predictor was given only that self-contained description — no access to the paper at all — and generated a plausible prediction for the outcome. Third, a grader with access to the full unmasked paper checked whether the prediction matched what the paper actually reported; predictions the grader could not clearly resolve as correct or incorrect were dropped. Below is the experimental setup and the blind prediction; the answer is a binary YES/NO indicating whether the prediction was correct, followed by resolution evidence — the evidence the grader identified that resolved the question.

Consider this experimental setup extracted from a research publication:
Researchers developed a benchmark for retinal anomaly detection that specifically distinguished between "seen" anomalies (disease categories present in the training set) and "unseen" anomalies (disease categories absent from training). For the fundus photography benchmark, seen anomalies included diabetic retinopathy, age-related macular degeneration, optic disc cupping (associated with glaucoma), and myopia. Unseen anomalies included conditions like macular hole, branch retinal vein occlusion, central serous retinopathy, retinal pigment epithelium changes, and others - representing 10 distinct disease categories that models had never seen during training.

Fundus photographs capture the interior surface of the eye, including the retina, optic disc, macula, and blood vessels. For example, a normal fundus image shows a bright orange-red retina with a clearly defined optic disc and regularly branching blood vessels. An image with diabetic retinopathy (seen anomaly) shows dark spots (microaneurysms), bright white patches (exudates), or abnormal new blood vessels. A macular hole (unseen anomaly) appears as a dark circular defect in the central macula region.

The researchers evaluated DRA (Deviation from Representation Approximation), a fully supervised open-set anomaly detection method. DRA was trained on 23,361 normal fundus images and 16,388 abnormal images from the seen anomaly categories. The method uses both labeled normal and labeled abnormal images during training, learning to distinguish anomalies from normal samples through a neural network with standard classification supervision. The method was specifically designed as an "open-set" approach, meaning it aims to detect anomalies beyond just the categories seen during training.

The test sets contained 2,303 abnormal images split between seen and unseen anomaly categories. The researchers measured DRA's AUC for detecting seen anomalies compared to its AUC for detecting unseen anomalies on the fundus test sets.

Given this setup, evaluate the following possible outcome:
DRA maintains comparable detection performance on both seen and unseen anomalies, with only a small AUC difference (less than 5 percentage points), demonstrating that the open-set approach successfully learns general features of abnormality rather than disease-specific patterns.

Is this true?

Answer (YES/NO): NO